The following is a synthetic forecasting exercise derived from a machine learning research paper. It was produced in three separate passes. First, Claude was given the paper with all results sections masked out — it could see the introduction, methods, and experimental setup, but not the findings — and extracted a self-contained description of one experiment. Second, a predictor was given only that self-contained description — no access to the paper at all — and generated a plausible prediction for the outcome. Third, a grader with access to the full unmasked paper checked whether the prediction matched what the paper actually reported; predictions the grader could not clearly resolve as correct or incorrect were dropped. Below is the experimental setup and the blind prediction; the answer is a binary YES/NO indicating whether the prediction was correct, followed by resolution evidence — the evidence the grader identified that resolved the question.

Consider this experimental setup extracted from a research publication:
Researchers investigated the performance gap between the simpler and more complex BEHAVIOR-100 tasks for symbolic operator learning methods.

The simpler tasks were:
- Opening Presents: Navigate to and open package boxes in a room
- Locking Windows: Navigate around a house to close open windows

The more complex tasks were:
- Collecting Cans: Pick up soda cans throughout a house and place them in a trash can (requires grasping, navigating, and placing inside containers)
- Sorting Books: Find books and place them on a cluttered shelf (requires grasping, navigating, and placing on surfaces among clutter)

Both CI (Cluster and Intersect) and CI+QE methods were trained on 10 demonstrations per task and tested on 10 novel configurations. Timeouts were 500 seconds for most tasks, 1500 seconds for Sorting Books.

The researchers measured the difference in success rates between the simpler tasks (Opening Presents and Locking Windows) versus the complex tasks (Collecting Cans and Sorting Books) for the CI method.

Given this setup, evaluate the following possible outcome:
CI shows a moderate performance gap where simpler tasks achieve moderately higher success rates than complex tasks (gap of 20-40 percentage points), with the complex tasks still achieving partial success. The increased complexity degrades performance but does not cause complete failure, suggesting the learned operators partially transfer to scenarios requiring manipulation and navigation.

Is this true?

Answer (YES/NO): NO